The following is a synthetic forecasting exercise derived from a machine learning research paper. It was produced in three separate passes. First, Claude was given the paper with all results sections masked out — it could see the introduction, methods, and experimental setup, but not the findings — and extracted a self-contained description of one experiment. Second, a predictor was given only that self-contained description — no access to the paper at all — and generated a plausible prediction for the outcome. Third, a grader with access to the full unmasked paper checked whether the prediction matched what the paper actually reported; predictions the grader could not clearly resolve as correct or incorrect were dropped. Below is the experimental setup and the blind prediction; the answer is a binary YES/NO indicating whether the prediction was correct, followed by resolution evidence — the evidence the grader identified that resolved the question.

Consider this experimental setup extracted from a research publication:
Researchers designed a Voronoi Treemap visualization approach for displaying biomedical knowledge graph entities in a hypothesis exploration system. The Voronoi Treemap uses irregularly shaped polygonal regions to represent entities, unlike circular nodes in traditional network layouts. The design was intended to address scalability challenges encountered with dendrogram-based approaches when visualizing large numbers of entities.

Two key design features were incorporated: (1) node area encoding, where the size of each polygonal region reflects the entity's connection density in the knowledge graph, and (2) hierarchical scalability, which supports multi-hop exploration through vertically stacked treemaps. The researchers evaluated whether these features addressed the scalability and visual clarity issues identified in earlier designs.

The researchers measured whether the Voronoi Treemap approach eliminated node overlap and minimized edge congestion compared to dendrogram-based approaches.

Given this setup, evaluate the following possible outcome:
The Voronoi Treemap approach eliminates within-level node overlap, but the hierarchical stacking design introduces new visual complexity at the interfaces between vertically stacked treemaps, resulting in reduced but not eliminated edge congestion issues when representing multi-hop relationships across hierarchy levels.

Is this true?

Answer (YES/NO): NO